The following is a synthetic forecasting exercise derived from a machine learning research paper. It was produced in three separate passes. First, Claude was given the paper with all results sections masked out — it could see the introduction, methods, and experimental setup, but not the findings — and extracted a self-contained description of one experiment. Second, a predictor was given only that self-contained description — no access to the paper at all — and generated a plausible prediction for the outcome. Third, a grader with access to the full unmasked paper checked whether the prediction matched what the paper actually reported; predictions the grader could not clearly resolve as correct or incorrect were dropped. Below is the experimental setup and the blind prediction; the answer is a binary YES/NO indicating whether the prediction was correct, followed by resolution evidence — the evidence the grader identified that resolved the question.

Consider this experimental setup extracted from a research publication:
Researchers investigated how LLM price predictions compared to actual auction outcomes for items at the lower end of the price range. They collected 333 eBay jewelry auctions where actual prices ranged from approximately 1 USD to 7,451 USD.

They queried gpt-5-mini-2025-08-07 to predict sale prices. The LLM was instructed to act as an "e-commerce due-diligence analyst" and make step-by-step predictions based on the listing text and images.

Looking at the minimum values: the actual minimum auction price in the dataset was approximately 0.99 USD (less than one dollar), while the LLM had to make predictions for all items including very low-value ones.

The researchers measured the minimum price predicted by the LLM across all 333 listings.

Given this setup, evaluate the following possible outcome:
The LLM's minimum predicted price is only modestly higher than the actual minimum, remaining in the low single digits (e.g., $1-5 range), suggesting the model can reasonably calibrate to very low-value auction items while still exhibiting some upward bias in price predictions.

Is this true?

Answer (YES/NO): NO